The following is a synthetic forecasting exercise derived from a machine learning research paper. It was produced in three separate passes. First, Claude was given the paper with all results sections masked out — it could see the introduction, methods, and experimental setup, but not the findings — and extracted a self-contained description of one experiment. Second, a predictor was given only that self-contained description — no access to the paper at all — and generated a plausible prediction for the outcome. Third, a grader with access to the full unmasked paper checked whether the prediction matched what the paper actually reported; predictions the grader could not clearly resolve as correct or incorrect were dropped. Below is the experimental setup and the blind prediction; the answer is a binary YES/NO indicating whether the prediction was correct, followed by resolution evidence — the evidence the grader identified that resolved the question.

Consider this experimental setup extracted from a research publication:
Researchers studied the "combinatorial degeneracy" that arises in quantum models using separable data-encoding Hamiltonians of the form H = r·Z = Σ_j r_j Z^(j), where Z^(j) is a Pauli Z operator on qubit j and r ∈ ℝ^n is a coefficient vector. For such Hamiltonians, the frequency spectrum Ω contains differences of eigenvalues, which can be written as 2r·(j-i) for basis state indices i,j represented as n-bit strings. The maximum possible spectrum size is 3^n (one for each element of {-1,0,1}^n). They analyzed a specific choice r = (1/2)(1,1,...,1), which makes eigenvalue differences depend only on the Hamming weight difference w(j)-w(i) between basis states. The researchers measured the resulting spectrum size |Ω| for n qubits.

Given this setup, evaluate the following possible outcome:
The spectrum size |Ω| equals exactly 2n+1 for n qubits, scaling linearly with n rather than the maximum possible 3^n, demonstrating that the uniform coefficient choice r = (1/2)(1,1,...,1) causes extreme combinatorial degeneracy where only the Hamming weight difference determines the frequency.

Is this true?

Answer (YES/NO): YES